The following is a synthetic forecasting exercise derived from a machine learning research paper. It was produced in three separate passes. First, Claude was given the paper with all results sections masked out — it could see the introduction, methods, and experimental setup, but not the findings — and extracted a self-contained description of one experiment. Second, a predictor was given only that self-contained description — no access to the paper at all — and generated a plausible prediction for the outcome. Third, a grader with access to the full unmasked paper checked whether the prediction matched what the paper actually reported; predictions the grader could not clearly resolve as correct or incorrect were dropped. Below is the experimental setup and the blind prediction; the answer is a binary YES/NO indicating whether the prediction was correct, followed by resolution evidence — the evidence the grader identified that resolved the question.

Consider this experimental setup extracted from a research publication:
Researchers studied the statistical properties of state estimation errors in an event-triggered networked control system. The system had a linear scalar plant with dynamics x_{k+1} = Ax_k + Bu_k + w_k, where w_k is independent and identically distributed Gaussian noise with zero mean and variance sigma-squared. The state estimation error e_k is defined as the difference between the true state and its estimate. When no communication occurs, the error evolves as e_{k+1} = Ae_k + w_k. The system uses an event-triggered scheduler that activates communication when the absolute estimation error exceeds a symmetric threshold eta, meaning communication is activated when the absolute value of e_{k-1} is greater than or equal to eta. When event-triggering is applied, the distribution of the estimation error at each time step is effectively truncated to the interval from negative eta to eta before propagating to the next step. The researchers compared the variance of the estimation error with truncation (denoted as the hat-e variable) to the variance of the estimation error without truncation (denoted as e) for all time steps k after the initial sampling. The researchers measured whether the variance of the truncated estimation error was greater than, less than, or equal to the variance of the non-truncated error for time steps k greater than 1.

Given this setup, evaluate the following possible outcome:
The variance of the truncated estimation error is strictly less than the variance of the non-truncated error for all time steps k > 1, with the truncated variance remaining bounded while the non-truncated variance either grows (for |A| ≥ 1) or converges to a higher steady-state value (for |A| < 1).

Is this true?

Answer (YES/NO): YES